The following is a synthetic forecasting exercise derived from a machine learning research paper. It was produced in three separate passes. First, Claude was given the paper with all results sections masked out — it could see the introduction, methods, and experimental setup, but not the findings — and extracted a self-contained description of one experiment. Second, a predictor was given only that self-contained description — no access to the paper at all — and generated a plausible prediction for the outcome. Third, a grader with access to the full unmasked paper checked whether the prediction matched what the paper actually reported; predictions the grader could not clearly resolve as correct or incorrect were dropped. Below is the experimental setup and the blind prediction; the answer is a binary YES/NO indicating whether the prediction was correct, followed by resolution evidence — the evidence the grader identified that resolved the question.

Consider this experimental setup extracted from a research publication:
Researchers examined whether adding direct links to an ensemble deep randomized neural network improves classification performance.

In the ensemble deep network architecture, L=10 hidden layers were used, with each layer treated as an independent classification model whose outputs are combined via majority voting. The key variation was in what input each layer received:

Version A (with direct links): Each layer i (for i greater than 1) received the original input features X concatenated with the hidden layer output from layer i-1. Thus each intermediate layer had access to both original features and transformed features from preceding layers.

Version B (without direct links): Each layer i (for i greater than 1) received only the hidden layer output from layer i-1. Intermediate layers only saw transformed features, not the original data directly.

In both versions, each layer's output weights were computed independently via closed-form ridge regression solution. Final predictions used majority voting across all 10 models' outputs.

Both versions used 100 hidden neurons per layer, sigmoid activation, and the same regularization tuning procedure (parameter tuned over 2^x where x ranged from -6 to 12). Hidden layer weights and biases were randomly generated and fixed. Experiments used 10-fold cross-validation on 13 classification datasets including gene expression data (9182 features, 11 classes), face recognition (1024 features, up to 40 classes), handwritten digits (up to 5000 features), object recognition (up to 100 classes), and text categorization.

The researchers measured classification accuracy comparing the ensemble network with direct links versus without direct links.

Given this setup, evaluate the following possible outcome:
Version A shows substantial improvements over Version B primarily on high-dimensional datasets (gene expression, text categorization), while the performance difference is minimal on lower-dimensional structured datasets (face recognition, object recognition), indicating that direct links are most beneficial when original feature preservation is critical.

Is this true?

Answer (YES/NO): NO